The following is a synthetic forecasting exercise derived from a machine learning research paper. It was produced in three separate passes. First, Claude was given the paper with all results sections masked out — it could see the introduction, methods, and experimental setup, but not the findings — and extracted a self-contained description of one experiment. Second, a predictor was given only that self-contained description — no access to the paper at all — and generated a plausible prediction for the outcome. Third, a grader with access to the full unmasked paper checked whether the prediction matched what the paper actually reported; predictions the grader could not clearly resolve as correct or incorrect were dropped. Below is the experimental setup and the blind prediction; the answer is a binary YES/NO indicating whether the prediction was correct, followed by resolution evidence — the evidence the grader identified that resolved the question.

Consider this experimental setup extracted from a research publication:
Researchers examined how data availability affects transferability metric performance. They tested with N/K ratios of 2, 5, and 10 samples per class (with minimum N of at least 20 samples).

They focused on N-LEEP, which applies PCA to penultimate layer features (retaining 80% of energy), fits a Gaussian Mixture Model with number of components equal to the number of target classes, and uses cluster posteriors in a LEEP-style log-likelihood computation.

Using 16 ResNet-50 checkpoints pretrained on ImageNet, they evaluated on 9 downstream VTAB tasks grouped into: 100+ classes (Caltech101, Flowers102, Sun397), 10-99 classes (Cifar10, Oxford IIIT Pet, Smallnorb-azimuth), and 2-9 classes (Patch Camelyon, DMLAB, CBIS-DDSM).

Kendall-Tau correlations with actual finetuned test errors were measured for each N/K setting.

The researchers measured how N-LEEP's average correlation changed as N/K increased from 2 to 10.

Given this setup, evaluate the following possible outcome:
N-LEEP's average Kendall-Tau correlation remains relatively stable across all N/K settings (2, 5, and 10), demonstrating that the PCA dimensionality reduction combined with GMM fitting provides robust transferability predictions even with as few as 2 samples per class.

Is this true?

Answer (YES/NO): NO